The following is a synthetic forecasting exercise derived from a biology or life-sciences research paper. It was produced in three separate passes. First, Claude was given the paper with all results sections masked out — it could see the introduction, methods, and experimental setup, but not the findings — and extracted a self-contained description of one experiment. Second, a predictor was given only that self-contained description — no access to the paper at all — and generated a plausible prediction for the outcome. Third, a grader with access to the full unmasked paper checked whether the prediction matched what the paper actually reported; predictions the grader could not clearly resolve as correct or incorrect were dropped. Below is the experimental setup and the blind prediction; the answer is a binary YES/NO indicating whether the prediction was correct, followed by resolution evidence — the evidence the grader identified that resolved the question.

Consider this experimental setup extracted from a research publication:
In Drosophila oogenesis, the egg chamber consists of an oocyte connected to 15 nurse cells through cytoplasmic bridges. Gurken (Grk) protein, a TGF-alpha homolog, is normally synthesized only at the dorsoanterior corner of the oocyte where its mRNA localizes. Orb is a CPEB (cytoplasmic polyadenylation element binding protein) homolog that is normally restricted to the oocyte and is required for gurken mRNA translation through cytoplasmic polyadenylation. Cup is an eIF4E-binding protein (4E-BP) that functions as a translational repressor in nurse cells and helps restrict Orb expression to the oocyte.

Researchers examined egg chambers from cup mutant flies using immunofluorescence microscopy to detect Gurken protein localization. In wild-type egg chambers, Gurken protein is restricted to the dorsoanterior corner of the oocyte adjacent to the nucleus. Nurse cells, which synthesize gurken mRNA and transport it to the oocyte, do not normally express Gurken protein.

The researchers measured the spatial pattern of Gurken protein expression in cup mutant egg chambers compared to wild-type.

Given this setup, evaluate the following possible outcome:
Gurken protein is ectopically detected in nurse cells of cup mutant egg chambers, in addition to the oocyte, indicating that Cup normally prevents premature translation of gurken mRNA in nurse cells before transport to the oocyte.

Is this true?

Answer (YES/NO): YES